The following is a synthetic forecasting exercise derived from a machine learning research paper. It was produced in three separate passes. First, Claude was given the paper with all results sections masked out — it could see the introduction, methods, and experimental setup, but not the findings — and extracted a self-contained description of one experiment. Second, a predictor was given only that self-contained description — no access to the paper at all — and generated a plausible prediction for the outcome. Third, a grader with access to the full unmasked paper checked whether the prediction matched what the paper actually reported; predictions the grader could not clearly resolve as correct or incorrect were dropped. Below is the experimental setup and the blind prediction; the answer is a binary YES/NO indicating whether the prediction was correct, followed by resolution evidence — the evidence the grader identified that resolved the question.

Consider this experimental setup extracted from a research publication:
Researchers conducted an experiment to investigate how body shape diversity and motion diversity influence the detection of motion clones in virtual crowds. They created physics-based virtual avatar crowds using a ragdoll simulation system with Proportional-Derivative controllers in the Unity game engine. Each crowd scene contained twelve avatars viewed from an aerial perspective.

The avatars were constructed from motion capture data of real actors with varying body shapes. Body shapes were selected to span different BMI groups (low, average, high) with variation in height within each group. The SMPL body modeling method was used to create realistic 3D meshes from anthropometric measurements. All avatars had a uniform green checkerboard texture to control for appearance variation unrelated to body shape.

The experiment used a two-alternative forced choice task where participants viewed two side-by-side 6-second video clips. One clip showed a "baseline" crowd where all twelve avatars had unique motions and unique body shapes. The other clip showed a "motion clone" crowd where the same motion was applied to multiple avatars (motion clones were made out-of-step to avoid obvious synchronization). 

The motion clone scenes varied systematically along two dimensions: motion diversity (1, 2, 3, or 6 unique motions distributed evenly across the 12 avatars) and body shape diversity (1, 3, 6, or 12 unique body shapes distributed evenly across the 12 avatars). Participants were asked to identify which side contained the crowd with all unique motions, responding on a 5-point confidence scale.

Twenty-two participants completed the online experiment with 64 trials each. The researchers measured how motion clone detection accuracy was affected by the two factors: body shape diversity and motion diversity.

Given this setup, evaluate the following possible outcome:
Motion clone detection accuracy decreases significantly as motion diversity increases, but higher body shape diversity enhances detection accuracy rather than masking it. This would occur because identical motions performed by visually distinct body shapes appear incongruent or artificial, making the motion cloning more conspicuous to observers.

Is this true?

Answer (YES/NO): NO